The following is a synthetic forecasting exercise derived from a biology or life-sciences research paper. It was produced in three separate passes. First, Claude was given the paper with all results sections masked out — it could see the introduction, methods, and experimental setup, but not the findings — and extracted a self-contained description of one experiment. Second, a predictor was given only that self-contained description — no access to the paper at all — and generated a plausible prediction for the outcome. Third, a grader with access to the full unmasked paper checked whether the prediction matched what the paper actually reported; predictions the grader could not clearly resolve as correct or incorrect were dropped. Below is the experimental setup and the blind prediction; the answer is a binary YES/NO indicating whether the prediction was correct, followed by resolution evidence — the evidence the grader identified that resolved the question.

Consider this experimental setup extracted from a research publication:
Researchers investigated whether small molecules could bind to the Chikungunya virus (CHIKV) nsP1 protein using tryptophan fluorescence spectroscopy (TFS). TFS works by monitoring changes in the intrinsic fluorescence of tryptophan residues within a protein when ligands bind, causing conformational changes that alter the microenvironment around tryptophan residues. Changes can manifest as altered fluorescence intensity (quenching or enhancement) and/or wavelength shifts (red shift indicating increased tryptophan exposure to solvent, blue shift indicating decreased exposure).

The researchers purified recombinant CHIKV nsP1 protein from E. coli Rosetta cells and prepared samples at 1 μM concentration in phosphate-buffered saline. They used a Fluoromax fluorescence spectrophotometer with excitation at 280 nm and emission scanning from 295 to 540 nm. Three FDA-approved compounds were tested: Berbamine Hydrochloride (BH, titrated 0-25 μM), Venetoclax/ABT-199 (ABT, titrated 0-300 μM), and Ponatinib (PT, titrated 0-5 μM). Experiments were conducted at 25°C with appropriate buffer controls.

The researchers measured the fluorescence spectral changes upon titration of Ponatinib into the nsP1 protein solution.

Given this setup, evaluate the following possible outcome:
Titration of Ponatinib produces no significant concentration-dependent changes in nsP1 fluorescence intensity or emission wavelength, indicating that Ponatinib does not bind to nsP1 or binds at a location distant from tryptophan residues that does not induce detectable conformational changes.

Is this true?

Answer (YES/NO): NO